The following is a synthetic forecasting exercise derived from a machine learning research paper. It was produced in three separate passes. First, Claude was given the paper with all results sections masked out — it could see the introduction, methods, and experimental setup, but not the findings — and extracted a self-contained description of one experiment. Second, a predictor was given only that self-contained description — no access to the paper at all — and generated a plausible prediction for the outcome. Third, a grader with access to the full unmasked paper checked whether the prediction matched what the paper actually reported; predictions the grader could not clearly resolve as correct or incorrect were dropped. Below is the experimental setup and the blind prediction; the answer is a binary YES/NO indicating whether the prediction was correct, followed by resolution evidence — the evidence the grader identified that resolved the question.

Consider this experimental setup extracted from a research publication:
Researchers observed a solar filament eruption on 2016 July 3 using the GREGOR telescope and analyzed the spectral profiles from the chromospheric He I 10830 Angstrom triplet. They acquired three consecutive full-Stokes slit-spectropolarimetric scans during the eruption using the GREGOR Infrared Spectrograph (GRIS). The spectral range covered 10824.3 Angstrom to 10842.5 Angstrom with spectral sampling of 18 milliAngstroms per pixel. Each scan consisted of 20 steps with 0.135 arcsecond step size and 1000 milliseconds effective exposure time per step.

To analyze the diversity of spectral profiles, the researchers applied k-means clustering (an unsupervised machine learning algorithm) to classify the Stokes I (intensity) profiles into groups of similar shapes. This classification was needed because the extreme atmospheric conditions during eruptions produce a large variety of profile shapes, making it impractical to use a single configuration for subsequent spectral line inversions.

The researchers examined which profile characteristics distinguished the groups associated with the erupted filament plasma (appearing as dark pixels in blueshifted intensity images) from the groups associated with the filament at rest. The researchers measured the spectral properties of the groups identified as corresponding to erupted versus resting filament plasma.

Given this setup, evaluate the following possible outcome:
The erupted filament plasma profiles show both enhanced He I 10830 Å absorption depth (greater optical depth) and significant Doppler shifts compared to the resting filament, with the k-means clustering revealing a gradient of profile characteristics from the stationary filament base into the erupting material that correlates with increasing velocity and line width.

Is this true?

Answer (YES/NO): NO